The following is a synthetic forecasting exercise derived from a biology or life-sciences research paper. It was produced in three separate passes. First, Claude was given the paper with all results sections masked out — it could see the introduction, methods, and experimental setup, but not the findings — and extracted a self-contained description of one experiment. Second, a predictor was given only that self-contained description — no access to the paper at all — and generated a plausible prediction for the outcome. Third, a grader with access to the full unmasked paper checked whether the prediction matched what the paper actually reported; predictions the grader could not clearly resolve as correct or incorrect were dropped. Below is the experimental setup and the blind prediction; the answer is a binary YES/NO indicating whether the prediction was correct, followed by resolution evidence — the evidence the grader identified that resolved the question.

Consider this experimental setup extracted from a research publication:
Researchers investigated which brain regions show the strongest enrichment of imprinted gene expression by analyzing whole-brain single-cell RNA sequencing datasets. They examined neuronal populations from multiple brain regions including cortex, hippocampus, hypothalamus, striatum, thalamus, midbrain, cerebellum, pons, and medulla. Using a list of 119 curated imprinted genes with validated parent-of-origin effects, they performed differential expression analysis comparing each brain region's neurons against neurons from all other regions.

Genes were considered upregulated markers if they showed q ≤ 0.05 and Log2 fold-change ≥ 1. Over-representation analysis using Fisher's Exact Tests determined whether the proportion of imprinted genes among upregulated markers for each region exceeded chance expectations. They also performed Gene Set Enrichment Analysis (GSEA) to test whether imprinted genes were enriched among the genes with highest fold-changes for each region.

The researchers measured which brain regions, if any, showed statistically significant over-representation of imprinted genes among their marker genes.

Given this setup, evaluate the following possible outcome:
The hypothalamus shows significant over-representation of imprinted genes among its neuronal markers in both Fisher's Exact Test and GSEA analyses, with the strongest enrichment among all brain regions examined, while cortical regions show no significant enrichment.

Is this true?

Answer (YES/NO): NO